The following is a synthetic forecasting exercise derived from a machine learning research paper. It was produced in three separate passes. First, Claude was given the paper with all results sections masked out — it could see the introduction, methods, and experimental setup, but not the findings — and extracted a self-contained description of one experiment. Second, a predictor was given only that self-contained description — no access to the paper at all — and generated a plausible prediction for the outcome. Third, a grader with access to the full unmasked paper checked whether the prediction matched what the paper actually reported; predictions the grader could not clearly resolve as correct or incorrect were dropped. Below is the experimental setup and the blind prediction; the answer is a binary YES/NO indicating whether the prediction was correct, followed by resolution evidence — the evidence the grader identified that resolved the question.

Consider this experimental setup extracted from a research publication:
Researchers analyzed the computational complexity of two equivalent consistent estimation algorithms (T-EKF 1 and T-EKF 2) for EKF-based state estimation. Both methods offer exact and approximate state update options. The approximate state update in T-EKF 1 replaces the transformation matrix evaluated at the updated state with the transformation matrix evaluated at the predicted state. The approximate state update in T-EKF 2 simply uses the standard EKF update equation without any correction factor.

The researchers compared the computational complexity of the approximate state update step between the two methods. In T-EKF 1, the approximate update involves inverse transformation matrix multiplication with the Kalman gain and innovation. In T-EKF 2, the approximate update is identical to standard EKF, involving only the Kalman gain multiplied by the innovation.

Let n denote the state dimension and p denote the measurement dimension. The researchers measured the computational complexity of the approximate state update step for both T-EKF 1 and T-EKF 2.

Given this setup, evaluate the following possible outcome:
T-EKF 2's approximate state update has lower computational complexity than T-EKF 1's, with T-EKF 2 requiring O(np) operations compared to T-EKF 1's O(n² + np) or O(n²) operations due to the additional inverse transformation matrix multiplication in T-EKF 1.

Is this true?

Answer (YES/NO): YES